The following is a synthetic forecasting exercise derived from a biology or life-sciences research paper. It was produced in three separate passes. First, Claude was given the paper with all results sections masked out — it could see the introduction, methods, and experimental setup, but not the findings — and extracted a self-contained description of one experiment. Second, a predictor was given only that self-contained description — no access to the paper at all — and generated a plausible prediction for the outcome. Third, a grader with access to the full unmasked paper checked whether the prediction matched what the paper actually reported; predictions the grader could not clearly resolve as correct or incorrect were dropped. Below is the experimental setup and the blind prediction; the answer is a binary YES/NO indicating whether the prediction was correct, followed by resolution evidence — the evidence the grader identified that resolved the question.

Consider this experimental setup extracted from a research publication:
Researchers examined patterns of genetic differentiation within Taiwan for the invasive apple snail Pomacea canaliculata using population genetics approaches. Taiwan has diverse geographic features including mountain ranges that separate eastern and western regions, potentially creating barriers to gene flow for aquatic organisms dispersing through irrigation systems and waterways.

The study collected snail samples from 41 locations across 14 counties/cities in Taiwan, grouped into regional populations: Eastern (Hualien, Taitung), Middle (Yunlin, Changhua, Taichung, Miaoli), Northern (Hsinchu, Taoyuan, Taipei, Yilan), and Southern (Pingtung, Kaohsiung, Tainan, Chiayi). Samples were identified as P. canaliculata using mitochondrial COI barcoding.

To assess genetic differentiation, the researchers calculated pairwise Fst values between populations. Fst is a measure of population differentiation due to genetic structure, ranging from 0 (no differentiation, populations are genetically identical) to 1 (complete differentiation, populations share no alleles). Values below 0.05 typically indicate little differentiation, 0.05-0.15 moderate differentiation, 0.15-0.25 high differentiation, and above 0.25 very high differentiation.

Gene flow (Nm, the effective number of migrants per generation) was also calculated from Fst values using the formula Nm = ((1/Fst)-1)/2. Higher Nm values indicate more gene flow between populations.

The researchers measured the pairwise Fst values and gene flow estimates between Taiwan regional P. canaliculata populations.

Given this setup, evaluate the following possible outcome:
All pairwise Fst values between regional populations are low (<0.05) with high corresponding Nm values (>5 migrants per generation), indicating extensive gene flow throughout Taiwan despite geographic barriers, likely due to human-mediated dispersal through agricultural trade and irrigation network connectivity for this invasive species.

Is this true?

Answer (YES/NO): NO